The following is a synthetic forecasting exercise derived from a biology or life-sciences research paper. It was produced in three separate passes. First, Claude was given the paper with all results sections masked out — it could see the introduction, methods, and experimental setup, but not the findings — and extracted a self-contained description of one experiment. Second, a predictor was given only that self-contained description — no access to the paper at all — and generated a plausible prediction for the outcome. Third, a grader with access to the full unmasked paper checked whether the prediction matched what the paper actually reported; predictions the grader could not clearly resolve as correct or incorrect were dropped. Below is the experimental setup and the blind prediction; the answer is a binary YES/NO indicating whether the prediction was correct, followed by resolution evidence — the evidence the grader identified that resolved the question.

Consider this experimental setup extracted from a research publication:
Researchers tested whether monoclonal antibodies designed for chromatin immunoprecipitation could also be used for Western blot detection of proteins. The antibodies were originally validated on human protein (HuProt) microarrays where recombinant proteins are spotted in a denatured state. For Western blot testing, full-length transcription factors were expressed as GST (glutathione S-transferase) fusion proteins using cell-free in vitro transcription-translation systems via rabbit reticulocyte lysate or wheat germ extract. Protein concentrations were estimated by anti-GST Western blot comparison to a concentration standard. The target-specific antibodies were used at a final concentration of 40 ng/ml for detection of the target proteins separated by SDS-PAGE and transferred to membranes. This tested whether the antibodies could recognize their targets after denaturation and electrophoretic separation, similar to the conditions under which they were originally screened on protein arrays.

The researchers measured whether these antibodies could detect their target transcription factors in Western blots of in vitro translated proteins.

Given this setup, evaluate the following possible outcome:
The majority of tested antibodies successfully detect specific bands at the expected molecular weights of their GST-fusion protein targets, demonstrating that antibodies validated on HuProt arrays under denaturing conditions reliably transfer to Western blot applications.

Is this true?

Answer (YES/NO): YES